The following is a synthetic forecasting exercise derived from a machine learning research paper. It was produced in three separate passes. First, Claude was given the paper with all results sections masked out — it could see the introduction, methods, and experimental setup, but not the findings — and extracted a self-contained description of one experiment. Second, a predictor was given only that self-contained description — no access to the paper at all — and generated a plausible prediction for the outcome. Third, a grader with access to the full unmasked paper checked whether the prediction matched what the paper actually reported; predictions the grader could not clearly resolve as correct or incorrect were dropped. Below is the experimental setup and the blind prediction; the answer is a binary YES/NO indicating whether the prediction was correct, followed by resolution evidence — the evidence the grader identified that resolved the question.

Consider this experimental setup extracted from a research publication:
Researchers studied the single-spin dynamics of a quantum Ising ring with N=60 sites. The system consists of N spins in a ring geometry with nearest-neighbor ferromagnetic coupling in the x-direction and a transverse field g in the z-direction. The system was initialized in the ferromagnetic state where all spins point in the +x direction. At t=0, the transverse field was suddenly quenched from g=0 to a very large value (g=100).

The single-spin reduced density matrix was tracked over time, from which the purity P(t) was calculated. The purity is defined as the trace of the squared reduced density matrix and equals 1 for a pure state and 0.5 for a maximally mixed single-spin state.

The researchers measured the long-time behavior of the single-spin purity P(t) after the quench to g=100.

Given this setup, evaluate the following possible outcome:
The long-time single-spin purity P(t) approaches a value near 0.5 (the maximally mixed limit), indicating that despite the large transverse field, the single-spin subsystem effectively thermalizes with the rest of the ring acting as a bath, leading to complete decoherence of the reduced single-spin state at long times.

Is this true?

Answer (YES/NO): YES